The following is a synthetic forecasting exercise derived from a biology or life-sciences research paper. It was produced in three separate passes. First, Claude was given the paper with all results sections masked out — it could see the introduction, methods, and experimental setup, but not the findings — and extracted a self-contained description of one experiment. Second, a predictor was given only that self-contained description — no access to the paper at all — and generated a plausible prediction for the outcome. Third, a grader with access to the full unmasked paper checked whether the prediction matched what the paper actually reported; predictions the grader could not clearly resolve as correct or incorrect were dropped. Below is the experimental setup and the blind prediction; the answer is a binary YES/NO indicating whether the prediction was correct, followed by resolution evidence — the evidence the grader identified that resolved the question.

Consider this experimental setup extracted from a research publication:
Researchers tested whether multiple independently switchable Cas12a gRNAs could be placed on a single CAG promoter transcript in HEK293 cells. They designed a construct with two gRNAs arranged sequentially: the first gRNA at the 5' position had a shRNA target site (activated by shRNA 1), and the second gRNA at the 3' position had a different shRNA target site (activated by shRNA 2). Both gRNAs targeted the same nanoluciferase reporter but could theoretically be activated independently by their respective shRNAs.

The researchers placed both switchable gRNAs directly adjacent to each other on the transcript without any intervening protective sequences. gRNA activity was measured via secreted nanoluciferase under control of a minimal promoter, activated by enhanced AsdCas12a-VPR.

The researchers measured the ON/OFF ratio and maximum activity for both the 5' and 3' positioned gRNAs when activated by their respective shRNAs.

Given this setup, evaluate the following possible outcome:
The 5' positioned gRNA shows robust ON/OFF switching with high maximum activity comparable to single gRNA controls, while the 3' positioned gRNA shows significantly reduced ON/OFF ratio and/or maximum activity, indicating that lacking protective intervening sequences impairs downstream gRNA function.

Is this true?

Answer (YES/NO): NO